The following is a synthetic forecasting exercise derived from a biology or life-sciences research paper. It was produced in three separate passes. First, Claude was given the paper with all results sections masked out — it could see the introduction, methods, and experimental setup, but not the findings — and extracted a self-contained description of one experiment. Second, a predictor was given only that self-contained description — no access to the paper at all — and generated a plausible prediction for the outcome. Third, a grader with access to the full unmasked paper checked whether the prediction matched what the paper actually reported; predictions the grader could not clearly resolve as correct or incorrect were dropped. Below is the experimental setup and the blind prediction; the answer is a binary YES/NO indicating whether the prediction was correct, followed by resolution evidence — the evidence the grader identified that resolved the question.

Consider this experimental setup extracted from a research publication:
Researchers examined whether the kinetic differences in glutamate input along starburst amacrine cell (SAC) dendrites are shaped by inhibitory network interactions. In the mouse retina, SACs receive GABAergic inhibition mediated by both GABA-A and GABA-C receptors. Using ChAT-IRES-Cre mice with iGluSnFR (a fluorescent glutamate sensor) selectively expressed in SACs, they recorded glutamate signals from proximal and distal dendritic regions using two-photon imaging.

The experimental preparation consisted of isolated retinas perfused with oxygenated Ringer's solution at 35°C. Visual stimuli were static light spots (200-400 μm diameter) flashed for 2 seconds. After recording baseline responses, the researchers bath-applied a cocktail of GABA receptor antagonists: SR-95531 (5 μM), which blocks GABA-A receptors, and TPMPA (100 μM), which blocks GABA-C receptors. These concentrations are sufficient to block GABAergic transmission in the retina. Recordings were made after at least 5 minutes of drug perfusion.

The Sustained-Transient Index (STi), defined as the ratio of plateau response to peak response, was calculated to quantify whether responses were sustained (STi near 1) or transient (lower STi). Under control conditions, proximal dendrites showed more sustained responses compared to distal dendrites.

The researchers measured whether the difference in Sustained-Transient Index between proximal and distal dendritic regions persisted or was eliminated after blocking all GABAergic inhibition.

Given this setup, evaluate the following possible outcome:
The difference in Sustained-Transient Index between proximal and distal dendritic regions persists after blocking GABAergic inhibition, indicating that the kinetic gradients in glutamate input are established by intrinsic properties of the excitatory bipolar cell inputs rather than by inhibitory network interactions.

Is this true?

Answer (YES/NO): NO